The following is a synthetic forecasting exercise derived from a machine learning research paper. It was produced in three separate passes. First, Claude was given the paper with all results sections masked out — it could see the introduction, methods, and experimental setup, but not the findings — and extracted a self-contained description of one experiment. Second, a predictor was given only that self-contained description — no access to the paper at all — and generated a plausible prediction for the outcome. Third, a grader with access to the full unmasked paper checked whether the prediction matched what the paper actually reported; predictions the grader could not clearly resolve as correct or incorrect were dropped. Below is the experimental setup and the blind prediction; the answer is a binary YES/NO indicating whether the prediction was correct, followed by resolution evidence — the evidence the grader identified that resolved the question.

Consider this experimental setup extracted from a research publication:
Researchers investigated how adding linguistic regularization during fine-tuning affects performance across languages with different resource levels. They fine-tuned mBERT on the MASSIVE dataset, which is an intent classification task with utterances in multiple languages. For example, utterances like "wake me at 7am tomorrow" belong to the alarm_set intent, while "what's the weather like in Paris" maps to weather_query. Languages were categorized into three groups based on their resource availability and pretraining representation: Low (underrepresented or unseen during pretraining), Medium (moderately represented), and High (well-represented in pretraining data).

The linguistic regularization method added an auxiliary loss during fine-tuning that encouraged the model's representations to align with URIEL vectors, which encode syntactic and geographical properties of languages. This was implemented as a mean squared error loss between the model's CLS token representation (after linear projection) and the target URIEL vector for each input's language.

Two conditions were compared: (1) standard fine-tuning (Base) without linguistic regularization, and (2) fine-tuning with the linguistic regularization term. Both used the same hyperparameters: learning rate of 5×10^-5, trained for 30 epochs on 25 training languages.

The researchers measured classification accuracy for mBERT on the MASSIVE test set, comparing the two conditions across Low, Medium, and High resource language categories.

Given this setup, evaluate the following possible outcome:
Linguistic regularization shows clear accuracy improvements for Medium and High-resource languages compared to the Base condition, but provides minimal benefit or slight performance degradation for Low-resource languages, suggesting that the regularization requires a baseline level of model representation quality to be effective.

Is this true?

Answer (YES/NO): NO